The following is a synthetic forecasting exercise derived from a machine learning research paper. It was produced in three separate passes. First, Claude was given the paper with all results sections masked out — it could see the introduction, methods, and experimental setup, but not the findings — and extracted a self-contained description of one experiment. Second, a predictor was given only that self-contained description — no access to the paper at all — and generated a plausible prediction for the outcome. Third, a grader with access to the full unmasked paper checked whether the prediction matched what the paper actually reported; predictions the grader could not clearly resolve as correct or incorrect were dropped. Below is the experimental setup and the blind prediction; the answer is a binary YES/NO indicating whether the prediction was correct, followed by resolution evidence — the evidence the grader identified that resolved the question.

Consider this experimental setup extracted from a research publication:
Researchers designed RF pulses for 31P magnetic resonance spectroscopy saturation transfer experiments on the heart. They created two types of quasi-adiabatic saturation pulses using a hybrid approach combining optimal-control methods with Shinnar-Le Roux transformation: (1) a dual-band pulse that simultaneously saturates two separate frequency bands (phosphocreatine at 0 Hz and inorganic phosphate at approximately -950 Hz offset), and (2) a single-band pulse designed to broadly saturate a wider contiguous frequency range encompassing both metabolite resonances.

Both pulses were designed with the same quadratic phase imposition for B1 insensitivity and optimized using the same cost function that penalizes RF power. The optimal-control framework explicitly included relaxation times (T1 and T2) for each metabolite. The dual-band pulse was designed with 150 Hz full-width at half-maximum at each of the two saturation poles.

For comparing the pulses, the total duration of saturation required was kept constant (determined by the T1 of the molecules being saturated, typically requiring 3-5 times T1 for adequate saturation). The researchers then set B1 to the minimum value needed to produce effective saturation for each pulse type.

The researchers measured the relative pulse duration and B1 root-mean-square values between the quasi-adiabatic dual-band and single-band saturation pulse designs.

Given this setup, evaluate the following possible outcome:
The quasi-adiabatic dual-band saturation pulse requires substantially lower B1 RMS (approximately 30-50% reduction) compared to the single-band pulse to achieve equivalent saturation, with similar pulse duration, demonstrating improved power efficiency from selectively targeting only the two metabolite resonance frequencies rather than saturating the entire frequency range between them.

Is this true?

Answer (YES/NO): NO